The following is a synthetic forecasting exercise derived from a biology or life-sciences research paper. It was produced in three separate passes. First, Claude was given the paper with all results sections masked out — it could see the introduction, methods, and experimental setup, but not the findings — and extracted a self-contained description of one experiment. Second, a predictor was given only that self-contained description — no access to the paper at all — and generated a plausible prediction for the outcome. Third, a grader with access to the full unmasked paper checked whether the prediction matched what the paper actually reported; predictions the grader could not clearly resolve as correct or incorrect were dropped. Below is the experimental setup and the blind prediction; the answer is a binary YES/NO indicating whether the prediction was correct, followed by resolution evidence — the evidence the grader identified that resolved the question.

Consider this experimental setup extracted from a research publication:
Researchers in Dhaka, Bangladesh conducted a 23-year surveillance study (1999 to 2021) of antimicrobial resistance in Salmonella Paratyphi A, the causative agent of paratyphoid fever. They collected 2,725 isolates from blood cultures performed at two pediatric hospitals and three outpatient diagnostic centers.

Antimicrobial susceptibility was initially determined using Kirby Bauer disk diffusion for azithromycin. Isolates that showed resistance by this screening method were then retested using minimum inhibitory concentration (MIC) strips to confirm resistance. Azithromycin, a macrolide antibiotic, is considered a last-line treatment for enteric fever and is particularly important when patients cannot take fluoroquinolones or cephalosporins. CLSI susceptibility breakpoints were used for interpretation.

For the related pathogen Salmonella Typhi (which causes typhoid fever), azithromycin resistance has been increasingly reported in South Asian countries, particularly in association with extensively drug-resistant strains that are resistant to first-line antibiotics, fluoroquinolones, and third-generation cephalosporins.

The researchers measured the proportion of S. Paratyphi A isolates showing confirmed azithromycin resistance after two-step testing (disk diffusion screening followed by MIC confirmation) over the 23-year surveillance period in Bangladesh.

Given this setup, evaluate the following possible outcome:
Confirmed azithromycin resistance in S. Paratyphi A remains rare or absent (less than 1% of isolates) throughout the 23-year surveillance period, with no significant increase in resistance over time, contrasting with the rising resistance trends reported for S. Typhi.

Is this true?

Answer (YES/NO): YES